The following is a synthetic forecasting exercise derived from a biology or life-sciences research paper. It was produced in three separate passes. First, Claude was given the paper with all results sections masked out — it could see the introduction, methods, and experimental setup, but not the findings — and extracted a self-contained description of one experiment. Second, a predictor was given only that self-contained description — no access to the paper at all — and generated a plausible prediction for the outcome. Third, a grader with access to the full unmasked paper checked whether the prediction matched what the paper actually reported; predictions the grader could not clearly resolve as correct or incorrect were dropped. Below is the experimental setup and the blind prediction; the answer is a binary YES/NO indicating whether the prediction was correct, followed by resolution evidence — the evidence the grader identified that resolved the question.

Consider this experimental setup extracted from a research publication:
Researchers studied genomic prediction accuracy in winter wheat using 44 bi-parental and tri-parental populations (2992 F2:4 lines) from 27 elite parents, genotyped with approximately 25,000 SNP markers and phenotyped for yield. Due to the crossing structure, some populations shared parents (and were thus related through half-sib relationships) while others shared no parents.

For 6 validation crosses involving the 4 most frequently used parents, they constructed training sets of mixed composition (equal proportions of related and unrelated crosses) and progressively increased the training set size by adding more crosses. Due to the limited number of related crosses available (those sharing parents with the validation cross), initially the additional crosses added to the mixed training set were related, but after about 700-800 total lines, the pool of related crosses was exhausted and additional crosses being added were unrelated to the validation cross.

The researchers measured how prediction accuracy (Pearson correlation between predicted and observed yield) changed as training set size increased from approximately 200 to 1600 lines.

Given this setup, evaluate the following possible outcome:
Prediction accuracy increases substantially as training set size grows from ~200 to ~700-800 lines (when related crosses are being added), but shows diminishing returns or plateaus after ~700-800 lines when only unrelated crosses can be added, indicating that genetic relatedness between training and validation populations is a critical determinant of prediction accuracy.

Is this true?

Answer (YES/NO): YES